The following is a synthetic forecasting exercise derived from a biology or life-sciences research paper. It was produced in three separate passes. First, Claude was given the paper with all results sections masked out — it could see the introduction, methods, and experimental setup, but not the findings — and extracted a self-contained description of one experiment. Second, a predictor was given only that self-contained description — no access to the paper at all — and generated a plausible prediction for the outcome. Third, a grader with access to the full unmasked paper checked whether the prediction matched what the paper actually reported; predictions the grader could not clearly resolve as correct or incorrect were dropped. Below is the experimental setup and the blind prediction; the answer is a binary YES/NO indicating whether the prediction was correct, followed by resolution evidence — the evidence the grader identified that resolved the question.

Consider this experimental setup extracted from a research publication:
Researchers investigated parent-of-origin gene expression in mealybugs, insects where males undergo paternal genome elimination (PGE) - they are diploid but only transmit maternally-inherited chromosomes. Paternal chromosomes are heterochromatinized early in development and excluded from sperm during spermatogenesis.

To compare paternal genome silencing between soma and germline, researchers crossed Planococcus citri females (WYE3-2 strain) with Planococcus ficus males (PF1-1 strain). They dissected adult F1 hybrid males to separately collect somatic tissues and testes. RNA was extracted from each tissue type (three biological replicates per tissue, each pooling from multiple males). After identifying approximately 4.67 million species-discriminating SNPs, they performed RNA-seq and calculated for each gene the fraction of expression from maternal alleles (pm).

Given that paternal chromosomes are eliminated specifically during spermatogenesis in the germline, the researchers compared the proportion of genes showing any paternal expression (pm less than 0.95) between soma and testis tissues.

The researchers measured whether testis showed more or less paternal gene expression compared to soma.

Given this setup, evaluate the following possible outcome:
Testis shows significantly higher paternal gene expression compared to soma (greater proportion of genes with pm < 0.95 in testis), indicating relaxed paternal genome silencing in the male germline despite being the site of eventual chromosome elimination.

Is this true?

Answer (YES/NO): NO